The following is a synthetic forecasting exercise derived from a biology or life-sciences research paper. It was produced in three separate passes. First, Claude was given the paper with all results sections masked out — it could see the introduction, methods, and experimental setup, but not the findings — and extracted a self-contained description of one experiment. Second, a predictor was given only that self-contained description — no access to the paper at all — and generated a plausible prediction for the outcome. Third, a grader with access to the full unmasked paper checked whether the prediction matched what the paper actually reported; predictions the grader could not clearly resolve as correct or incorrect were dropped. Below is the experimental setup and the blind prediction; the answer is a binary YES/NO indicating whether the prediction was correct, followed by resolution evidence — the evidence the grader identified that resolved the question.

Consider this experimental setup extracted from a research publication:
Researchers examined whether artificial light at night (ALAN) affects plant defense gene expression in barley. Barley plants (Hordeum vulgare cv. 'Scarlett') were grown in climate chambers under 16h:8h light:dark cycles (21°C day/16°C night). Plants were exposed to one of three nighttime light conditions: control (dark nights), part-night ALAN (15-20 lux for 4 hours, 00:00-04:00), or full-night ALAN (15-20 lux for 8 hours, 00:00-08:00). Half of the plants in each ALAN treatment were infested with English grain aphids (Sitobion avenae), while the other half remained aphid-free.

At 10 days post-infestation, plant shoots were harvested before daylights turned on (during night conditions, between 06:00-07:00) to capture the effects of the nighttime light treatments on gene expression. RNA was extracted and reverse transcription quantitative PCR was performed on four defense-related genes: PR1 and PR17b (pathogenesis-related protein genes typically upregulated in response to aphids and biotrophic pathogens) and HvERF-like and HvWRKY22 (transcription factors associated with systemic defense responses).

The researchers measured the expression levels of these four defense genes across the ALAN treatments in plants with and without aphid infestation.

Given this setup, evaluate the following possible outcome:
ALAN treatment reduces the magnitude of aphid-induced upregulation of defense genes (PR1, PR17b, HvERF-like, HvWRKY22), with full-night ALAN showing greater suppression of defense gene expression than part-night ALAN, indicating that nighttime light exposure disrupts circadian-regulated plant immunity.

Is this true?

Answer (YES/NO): NO